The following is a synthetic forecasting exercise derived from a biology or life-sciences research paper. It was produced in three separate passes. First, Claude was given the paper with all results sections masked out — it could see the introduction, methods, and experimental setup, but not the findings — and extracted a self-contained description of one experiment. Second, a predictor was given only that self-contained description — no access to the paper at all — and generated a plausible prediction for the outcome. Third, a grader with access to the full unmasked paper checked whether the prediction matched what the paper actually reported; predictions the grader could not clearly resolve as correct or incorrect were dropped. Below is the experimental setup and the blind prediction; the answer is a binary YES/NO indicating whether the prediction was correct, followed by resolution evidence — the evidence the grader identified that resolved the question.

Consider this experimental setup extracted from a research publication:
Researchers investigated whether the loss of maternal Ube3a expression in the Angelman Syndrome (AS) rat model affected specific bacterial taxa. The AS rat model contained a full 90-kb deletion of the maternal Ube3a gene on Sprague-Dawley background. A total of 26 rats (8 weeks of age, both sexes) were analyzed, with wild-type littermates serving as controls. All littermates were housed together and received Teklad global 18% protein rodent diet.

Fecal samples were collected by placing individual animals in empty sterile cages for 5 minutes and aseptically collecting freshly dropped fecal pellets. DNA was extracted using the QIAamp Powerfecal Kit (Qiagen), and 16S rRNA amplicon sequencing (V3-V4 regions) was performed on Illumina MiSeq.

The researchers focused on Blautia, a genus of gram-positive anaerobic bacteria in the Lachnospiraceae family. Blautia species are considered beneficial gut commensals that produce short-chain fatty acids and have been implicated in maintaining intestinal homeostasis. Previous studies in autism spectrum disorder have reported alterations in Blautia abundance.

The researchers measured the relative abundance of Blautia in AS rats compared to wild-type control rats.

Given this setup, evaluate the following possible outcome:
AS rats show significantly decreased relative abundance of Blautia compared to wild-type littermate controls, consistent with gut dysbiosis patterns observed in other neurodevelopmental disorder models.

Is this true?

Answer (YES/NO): NO